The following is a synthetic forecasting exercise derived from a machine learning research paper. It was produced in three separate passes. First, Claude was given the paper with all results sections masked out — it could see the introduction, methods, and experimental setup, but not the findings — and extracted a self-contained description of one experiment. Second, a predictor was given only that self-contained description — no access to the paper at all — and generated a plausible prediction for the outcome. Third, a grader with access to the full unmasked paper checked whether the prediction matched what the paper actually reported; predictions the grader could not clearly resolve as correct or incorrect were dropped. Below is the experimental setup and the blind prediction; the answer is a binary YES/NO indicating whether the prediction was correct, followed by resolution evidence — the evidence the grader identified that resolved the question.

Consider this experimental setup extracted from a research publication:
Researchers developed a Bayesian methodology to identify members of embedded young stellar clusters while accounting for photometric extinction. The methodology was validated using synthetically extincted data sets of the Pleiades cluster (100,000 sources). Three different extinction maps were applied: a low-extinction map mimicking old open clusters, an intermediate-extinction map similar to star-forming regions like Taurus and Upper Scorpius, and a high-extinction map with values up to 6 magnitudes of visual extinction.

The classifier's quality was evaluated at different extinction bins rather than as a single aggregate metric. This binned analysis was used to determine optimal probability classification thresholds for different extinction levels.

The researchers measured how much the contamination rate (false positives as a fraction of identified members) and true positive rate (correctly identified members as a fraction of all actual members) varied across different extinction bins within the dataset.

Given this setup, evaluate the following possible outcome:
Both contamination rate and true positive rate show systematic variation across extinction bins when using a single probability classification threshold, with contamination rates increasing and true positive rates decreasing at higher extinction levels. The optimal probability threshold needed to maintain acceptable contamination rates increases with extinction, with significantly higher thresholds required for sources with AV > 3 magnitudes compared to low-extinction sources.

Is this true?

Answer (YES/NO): NO